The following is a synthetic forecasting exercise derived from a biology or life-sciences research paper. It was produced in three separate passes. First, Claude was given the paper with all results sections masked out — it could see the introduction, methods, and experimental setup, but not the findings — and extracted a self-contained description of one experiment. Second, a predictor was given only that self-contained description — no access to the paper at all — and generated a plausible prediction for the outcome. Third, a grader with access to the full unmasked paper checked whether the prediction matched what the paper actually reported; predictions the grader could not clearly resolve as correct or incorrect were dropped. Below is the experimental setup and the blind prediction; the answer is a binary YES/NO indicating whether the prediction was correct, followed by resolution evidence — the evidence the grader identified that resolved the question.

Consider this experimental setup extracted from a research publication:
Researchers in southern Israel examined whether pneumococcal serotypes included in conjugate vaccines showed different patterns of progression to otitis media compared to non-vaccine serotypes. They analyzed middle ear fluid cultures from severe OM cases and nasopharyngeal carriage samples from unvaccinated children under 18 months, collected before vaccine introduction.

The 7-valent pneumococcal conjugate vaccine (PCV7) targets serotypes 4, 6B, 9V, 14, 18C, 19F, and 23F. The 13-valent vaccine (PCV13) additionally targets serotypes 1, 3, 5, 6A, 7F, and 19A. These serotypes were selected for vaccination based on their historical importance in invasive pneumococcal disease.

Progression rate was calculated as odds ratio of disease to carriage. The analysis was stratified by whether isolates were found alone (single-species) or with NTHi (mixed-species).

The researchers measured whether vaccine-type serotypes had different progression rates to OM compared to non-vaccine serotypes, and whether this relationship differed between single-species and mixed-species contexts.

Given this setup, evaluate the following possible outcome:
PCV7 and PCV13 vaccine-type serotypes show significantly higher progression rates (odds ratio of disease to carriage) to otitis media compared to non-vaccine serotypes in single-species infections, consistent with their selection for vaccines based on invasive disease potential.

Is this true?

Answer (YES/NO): NO